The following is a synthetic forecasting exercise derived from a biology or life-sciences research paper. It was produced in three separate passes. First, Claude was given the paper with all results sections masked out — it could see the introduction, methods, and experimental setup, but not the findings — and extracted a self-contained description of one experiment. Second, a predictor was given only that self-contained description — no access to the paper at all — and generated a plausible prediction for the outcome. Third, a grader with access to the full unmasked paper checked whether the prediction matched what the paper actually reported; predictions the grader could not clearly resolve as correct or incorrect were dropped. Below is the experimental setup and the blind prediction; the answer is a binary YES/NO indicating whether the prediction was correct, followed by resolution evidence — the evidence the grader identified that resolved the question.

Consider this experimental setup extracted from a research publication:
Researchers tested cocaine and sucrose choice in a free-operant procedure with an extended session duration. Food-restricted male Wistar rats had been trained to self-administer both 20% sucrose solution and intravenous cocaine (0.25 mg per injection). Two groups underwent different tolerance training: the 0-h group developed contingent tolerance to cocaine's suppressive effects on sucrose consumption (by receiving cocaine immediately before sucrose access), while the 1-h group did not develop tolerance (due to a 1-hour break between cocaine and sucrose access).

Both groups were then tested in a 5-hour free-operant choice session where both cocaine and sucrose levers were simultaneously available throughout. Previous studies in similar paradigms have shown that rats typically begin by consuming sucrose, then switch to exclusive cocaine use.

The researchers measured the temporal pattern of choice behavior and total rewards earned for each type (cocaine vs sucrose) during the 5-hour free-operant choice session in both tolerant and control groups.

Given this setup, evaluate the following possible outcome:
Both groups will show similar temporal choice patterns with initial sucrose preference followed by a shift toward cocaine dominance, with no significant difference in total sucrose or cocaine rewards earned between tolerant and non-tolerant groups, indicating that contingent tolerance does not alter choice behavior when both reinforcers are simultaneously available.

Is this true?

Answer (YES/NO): YES